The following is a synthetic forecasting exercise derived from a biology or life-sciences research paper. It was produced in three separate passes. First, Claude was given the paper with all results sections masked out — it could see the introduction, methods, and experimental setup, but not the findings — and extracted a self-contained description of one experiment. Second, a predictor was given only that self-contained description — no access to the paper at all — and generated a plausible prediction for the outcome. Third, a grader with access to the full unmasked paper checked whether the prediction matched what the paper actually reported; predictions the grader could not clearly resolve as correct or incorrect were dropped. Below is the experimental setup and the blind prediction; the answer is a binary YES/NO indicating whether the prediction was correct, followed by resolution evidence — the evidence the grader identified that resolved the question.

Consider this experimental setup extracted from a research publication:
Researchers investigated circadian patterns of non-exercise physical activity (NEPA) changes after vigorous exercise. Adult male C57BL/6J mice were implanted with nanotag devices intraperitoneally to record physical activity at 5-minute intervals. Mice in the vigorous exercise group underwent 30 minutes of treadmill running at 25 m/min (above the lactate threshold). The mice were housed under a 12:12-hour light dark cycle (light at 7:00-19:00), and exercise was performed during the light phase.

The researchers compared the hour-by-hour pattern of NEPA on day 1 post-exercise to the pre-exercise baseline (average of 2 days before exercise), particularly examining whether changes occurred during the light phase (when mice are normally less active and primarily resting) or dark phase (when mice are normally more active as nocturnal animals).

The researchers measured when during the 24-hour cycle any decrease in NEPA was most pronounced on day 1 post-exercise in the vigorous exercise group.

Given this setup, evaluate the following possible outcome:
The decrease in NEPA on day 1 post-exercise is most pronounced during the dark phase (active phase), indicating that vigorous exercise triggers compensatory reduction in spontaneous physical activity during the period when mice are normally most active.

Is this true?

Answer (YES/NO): YES